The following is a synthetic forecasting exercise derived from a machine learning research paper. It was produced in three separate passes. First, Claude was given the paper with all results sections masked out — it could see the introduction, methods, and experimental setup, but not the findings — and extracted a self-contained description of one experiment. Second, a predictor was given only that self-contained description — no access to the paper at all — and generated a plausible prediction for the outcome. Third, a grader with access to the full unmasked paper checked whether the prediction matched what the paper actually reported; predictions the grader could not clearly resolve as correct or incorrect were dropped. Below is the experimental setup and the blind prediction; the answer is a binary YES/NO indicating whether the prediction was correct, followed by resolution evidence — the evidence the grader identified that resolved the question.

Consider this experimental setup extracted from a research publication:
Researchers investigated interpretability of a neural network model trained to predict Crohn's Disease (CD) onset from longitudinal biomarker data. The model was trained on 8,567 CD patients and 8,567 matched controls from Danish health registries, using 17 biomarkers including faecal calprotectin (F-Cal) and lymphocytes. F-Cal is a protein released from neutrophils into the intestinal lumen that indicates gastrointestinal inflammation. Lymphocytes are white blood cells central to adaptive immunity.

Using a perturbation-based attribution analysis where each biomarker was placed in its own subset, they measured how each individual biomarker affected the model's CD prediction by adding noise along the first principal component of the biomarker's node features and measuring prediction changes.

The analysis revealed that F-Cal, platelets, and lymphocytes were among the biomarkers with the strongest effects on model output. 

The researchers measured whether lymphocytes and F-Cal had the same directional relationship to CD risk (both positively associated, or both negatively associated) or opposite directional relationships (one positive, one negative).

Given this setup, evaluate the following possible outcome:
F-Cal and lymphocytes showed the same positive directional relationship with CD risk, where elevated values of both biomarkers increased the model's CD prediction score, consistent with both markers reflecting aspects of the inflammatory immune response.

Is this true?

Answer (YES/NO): NO